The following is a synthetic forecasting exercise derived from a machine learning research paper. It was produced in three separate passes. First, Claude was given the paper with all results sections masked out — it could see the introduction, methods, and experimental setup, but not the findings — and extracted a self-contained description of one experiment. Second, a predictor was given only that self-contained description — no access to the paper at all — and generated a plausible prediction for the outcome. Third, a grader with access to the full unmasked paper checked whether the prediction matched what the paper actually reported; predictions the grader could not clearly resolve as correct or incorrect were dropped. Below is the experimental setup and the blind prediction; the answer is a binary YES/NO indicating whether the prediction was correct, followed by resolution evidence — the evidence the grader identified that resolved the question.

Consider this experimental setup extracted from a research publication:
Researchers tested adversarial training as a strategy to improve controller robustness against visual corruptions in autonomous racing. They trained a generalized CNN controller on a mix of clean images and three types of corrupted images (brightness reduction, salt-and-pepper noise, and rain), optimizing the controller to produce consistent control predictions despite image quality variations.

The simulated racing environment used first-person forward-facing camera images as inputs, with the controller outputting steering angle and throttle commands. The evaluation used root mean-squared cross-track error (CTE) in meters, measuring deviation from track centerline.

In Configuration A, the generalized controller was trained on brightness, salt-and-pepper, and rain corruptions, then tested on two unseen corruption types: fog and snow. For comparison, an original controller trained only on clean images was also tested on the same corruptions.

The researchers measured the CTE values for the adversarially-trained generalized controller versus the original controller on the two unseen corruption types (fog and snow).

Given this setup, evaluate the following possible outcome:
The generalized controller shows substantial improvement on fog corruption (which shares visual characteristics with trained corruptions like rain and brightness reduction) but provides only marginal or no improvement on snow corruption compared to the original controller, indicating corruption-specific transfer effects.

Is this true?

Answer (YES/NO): NO